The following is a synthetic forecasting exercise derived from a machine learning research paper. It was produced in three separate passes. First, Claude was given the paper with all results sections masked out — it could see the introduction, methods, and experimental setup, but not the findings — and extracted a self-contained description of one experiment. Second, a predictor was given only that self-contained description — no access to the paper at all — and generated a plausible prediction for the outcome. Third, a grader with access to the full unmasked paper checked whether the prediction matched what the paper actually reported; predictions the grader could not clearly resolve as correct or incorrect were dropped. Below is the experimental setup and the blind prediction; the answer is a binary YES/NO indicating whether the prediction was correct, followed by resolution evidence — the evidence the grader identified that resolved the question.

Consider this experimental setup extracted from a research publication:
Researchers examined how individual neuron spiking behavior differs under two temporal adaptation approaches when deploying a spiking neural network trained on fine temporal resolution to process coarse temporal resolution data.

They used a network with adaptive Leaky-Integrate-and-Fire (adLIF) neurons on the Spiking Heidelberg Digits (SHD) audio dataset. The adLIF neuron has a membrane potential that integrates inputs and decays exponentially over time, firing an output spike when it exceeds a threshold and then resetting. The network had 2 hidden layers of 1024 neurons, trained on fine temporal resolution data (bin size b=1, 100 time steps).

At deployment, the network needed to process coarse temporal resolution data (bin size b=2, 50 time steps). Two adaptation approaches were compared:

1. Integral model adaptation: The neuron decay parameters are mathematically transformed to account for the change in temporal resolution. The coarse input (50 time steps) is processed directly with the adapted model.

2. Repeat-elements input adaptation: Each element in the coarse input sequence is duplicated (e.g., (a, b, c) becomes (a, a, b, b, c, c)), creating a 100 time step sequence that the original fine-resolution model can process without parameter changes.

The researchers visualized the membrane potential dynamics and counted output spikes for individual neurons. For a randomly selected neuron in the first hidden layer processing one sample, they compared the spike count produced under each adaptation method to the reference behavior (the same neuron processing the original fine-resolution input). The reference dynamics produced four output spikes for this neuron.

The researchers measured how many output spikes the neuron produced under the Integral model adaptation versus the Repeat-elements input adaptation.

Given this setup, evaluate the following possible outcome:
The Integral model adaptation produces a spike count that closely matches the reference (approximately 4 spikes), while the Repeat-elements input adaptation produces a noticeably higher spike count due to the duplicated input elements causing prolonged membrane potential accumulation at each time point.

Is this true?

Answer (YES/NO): NO